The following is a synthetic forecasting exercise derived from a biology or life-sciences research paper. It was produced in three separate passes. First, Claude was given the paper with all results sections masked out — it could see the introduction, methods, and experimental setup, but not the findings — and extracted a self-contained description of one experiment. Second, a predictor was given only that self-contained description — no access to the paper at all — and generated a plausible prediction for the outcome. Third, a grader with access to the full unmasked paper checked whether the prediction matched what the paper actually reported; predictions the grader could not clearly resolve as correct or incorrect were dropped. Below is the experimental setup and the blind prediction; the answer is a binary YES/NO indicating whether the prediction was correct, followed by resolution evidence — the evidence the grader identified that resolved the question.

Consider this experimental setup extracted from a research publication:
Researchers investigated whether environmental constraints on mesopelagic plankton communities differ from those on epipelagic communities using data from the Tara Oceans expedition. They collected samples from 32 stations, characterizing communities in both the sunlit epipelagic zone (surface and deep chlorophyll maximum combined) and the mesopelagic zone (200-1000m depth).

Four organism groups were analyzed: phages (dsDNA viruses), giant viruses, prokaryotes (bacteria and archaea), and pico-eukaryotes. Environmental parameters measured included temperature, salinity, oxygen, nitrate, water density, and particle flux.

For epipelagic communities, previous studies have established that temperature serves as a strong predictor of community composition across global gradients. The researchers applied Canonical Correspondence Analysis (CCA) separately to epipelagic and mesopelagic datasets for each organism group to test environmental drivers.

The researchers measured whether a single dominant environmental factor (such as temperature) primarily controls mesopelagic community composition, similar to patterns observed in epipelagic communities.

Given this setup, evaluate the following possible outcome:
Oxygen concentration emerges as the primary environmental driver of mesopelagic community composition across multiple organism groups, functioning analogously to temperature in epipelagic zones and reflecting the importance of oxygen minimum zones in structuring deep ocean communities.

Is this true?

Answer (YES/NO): NO